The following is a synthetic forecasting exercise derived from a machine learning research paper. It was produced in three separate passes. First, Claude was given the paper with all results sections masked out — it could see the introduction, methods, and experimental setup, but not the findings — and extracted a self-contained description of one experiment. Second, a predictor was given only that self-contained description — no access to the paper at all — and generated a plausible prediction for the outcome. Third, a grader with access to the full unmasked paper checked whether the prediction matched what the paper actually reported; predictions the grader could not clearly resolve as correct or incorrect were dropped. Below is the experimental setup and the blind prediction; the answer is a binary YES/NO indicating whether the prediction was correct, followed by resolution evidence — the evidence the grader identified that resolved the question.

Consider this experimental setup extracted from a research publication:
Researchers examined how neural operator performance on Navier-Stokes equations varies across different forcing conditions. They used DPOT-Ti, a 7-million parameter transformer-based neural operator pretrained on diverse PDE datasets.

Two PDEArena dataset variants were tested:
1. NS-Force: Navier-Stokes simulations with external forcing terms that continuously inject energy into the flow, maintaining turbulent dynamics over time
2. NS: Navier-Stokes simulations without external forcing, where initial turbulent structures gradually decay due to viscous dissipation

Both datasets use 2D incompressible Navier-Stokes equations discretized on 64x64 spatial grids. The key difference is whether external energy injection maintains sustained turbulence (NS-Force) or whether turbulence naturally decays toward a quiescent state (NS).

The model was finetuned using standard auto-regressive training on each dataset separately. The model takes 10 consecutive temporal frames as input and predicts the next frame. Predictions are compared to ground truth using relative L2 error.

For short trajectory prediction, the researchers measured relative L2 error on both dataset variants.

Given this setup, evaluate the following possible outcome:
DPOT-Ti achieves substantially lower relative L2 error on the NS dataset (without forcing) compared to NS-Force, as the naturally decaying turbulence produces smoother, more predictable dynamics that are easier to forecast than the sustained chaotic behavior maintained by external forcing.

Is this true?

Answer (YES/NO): YES